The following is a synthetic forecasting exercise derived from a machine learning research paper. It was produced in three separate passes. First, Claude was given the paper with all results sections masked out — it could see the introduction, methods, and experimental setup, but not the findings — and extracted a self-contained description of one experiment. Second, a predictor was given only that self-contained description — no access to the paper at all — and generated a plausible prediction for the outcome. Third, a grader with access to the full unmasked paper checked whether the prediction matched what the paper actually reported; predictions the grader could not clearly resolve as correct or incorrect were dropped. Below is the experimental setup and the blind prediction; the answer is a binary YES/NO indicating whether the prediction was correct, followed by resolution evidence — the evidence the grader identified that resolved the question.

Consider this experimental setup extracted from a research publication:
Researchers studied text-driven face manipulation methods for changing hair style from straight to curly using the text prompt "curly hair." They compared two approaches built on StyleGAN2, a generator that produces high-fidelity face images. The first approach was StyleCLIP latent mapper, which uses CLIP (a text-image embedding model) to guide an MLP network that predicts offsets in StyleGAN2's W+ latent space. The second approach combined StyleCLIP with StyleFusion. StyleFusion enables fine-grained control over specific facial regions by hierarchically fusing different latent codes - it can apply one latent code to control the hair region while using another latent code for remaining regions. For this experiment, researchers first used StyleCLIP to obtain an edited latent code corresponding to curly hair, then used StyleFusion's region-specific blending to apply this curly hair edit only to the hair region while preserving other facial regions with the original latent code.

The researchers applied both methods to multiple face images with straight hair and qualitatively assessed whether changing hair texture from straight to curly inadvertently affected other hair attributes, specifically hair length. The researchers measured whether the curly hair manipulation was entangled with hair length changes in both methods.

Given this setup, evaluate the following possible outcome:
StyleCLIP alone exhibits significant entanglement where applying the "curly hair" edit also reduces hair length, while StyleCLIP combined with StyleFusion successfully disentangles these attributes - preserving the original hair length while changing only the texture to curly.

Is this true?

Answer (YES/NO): NO